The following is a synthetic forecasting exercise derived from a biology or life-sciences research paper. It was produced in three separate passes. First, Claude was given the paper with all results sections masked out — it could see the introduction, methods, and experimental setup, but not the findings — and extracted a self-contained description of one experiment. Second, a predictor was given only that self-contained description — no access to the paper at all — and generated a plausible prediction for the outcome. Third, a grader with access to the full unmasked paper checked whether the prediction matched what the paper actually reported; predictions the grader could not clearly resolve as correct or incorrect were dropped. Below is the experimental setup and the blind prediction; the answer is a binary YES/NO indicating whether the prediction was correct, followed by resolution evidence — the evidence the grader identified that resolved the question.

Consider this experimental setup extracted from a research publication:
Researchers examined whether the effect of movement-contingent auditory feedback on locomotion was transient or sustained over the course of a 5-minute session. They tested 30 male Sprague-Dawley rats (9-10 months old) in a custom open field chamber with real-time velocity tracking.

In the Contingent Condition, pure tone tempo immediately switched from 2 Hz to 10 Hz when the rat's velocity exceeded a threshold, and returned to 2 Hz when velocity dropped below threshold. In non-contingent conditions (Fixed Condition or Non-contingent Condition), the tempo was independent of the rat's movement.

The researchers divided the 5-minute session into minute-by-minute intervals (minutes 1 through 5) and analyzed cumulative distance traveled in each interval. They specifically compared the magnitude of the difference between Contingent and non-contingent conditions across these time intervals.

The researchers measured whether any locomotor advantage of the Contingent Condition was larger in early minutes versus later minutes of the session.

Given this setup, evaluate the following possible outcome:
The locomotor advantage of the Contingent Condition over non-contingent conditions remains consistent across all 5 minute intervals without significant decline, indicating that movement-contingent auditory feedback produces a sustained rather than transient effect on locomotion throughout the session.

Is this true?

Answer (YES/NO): NO